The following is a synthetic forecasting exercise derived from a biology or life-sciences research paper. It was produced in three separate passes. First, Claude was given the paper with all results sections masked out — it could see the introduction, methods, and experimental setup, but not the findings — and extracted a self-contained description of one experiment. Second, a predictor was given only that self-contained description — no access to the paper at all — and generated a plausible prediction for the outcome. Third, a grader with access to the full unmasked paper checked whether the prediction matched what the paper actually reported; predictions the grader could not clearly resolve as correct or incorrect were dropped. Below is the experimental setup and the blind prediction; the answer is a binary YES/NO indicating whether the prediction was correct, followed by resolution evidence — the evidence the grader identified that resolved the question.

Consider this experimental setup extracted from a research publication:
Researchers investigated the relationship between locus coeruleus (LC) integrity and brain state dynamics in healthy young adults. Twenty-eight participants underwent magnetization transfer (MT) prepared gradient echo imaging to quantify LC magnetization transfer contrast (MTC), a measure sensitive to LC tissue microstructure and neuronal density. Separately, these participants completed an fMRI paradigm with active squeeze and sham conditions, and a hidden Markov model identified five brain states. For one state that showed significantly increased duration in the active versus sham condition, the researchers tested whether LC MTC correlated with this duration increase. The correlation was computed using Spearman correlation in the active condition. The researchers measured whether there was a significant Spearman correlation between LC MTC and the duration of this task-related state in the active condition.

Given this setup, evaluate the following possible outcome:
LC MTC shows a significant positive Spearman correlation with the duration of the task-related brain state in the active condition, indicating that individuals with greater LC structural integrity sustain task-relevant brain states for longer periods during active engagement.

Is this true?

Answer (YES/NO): YES